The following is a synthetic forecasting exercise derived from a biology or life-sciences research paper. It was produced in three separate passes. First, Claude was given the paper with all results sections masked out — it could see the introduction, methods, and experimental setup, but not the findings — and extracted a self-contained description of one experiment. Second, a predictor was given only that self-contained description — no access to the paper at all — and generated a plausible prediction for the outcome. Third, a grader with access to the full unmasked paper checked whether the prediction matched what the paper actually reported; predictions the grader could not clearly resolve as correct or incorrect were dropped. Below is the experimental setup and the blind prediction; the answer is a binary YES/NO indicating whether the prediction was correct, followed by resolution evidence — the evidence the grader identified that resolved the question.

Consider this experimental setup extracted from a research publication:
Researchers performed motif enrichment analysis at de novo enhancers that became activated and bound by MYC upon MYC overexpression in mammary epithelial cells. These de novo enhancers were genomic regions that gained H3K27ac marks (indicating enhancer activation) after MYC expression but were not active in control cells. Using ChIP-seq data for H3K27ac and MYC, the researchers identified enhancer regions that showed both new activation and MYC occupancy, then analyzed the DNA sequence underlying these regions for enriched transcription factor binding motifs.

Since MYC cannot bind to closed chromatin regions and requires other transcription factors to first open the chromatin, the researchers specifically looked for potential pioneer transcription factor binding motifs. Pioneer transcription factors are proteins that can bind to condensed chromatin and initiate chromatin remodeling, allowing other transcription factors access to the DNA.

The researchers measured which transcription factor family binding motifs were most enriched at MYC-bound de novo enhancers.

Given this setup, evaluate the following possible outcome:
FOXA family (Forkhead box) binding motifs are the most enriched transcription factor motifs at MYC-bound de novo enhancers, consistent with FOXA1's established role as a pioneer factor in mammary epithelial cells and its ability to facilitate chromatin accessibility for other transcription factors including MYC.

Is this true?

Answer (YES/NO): NO